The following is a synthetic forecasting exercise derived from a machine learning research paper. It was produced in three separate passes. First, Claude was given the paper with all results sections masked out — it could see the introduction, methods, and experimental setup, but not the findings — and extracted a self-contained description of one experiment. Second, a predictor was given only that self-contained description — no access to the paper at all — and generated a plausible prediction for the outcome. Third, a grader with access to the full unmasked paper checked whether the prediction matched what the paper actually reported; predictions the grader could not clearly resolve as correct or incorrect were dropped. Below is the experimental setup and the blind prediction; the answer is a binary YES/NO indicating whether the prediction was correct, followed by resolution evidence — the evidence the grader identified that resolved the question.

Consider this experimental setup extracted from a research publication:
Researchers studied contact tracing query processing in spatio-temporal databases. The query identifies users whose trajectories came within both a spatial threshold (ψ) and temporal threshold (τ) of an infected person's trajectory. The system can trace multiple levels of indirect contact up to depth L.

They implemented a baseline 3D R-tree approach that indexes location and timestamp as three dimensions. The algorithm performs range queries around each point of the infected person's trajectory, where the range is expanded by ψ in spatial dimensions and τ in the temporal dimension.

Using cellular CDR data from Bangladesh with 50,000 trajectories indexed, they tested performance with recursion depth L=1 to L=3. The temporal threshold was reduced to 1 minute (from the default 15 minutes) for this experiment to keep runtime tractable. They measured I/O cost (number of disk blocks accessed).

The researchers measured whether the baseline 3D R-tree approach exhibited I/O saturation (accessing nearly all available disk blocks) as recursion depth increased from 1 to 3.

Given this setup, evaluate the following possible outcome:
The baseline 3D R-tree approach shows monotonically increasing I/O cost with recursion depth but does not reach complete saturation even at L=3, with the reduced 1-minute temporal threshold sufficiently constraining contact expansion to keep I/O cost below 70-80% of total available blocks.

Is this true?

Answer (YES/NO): NO